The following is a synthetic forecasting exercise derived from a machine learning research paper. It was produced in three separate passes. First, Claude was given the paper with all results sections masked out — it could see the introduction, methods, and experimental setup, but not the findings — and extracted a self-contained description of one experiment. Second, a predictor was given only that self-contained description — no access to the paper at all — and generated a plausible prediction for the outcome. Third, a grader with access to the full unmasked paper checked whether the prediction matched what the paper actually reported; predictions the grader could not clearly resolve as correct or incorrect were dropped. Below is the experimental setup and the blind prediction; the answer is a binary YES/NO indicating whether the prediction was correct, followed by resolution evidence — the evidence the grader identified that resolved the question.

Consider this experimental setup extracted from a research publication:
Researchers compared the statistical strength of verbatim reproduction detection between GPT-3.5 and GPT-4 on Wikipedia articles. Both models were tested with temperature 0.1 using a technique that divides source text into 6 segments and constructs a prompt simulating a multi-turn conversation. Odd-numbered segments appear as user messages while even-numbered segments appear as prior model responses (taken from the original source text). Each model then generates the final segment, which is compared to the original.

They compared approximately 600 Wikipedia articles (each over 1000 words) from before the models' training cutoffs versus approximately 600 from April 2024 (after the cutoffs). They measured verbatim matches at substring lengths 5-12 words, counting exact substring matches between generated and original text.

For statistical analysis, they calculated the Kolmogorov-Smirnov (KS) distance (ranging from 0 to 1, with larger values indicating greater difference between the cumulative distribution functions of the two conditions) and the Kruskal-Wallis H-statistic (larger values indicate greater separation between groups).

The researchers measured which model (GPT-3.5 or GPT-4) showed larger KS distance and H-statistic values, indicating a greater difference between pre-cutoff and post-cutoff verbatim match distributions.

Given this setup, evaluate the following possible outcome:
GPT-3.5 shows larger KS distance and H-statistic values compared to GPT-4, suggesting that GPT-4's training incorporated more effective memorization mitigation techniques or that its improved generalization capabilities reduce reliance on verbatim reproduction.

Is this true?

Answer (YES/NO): YES